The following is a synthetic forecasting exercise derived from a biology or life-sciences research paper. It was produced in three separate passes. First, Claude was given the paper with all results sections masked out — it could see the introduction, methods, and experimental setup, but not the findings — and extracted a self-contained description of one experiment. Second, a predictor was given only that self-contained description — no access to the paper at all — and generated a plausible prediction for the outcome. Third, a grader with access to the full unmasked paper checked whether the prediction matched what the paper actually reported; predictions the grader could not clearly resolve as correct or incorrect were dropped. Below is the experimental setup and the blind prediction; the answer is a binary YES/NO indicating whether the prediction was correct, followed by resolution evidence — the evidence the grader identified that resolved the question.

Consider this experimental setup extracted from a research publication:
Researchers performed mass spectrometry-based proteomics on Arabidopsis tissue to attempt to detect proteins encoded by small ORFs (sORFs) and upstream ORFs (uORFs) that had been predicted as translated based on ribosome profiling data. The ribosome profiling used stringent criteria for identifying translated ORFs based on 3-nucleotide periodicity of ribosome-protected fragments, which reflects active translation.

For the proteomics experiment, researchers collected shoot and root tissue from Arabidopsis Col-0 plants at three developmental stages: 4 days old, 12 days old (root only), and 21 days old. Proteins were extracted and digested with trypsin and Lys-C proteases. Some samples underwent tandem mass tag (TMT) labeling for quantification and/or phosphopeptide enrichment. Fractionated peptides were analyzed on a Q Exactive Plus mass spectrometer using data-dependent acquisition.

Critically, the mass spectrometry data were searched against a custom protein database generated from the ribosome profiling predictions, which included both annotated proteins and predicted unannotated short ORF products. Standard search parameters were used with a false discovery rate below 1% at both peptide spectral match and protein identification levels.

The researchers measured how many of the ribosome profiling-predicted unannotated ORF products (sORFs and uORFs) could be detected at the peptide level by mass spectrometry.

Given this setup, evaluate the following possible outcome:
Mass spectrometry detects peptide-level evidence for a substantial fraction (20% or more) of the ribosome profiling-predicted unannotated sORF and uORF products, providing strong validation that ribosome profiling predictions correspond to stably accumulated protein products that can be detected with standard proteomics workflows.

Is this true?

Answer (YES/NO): NO